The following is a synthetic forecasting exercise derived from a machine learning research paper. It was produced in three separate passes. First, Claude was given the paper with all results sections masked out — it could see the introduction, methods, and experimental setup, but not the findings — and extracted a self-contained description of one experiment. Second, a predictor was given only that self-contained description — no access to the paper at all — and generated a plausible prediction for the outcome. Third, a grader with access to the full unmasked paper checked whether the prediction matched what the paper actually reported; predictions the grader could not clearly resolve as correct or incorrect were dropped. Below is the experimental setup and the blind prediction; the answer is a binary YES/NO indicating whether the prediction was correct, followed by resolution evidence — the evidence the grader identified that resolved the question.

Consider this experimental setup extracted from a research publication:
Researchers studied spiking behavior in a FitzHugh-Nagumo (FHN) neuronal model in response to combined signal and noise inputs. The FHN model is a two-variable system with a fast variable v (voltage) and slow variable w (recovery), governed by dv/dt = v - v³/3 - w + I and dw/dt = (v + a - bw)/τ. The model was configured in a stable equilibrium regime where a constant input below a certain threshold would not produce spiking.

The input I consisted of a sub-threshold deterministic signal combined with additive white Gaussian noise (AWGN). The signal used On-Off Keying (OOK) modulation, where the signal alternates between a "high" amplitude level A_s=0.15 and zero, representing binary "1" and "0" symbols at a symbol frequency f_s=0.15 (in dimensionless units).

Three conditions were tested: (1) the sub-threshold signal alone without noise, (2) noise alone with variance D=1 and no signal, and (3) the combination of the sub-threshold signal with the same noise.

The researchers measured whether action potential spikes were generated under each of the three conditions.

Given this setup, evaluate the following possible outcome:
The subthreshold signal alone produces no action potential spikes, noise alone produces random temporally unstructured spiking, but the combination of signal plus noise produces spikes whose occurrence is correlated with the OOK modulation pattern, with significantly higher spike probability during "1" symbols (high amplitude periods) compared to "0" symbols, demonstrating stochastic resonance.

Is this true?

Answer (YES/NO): NO